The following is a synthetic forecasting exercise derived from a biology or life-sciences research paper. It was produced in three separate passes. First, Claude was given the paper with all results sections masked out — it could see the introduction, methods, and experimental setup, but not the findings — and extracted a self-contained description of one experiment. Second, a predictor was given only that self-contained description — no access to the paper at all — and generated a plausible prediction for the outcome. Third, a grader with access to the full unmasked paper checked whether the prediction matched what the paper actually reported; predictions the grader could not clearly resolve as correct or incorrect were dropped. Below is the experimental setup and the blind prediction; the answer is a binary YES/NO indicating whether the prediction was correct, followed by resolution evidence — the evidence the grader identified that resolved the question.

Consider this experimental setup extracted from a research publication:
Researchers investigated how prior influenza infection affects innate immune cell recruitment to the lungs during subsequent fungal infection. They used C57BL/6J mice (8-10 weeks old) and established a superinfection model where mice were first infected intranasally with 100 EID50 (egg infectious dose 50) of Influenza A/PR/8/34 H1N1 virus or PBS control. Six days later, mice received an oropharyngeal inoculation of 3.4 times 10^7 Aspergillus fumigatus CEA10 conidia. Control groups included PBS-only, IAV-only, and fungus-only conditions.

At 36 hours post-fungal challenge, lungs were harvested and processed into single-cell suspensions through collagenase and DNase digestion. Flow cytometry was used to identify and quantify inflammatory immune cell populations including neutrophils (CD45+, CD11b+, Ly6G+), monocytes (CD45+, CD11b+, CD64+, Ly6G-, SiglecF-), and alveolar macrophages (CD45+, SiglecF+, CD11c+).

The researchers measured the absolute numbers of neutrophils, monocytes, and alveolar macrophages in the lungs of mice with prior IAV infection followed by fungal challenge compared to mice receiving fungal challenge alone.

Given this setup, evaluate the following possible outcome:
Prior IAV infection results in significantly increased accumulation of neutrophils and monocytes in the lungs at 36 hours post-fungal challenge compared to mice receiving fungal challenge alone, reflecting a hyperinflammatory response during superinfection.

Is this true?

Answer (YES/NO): NO